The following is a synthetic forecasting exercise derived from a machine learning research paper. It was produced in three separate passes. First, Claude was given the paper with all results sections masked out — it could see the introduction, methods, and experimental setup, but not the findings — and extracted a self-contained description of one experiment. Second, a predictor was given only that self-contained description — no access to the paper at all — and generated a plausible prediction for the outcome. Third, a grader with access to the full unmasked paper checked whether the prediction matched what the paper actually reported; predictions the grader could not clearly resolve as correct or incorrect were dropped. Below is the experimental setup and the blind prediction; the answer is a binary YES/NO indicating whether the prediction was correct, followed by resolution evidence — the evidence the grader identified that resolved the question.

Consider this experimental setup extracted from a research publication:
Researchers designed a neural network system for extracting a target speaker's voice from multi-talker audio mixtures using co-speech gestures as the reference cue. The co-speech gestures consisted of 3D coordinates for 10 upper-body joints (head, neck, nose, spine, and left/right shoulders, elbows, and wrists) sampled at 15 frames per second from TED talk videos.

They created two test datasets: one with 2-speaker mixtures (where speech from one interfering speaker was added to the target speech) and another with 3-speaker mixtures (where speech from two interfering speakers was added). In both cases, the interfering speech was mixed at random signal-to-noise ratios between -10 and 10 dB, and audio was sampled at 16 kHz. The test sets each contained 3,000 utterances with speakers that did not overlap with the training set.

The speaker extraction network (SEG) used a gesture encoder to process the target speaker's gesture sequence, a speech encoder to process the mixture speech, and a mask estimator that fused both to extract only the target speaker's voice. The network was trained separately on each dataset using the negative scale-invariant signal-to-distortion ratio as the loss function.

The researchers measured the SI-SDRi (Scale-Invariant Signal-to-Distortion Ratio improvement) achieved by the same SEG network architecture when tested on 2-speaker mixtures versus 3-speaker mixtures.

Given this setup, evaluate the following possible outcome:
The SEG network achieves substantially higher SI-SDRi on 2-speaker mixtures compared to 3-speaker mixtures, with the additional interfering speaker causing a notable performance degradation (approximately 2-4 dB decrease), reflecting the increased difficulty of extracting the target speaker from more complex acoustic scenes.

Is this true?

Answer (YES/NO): NO